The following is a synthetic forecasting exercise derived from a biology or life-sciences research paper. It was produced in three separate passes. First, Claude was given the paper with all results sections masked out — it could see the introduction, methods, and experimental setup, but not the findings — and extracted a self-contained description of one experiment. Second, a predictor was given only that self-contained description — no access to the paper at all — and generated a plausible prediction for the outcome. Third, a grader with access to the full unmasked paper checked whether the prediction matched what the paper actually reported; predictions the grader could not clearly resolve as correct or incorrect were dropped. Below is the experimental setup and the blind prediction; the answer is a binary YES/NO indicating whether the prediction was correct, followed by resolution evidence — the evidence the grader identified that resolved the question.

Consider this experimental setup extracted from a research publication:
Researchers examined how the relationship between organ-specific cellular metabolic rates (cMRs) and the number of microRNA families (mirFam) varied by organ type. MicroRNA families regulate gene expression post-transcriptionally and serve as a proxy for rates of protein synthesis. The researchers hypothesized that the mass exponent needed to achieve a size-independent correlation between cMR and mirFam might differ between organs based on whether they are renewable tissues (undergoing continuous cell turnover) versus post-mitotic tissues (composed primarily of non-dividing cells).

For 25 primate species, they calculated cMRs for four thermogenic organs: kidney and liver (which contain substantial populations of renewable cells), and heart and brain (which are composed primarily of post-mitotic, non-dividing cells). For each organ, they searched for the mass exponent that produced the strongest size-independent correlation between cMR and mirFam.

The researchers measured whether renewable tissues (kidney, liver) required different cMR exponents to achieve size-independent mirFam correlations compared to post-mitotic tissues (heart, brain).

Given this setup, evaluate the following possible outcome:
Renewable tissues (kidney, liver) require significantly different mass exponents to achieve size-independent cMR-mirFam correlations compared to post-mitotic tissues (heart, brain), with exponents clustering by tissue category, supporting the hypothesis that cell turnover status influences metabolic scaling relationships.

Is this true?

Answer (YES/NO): NO